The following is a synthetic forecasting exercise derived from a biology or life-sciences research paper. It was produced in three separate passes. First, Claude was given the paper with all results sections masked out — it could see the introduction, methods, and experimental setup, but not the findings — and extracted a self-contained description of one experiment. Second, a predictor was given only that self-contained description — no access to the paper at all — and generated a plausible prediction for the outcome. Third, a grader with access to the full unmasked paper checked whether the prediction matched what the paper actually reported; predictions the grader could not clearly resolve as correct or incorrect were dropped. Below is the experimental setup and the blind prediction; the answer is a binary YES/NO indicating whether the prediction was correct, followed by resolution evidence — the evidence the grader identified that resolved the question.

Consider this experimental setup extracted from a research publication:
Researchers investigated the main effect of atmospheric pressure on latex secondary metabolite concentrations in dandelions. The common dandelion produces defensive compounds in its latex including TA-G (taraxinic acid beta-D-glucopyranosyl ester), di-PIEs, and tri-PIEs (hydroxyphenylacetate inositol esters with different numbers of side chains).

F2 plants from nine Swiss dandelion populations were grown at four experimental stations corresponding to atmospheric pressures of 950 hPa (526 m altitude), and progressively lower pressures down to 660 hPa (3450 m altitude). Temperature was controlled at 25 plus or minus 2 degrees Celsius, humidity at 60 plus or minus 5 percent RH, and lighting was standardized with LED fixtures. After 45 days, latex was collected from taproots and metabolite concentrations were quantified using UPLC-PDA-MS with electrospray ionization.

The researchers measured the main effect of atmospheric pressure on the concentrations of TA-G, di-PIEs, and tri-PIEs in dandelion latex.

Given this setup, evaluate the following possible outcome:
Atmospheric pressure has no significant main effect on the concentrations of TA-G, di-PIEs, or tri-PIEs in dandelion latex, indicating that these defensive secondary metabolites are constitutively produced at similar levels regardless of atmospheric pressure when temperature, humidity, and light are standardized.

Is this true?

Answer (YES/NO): NO